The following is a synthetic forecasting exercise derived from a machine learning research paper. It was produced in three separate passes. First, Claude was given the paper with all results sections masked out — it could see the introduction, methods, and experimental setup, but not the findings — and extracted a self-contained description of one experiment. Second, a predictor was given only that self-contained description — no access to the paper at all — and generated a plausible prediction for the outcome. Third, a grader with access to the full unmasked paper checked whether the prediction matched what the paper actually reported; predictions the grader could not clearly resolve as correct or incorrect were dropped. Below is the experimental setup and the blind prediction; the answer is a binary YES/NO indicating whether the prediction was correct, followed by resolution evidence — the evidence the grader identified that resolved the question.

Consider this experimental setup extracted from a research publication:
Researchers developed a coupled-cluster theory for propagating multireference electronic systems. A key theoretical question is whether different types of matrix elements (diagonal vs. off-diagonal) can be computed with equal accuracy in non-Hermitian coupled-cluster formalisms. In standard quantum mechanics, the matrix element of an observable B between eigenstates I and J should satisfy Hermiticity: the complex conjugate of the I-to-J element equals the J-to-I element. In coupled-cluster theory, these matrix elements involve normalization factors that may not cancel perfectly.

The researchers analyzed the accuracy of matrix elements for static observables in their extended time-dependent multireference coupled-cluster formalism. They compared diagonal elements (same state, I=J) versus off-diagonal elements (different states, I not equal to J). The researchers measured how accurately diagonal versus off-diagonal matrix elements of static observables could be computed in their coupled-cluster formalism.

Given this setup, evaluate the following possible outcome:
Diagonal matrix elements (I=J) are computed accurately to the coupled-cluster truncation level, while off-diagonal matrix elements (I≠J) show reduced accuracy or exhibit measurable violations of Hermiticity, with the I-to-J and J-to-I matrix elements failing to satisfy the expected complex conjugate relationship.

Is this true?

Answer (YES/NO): YES